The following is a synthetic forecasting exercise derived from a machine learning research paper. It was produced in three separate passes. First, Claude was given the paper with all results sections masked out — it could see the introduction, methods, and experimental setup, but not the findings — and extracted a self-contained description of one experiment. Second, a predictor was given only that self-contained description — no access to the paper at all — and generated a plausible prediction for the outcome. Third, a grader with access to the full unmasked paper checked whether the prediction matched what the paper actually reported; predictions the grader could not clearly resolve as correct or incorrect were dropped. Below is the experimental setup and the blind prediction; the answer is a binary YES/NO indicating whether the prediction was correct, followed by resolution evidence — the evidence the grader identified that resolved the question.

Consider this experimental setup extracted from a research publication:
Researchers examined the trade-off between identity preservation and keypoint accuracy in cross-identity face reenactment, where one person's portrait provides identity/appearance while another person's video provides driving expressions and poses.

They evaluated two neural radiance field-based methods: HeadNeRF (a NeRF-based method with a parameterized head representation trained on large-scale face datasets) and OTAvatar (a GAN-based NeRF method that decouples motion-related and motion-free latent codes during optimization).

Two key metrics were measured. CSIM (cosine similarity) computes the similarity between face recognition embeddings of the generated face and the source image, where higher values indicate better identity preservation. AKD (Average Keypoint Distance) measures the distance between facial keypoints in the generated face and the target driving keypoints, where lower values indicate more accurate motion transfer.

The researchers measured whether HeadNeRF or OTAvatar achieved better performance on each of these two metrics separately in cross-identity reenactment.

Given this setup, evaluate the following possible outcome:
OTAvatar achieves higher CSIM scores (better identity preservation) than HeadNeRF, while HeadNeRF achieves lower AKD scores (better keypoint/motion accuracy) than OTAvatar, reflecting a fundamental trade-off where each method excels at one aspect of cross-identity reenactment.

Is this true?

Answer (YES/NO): YES